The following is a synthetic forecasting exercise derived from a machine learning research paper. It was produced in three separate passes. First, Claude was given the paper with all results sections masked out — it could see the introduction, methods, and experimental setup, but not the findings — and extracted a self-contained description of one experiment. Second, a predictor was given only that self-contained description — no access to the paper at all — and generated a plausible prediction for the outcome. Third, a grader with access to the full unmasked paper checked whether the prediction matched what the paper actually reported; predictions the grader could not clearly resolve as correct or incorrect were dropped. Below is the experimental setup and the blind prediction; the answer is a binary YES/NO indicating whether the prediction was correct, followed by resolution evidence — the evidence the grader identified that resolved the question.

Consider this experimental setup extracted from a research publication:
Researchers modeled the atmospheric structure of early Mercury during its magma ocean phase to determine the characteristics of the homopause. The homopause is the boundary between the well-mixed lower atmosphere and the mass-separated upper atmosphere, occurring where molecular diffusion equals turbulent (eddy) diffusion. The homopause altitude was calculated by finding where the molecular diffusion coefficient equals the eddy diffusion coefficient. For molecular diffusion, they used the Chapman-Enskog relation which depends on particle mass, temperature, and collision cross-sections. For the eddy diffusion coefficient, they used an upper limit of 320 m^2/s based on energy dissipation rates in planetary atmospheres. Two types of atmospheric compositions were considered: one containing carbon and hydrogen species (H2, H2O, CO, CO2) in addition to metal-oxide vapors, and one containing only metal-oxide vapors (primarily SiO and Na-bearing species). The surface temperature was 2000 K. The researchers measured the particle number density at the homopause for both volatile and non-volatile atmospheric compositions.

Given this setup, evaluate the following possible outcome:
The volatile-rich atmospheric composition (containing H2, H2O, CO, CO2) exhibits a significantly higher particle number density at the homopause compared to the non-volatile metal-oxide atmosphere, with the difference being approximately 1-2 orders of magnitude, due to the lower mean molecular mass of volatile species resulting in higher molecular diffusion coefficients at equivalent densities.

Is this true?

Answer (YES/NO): NO